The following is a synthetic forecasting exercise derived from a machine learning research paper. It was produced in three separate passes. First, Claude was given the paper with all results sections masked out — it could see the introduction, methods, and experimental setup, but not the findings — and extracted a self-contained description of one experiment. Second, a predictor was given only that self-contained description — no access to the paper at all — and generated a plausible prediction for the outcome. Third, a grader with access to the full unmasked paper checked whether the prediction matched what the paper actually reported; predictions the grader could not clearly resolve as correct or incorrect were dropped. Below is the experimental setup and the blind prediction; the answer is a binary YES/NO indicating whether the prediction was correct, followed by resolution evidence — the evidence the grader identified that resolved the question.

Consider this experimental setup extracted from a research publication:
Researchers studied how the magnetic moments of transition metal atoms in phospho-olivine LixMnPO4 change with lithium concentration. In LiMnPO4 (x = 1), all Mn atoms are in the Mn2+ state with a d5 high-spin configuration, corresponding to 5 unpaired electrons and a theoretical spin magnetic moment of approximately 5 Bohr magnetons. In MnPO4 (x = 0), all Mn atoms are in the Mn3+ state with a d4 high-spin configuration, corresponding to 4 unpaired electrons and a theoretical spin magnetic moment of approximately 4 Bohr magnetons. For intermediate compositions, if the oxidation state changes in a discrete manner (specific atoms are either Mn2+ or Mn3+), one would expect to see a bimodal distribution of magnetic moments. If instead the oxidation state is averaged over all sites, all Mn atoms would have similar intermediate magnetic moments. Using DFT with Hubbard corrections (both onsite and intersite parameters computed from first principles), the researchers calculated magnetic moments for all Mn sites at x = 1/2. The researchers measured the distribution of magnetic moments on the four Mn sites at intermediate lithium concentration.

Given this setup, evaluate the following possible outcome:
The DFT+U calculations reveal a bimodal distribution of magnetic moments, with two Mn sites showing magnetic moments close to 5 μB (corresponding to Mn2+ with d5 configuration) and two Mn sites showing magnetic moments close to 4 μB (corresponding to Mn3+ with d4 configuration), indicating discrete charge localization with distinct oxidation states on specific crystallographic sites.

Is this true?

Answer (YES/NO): YES